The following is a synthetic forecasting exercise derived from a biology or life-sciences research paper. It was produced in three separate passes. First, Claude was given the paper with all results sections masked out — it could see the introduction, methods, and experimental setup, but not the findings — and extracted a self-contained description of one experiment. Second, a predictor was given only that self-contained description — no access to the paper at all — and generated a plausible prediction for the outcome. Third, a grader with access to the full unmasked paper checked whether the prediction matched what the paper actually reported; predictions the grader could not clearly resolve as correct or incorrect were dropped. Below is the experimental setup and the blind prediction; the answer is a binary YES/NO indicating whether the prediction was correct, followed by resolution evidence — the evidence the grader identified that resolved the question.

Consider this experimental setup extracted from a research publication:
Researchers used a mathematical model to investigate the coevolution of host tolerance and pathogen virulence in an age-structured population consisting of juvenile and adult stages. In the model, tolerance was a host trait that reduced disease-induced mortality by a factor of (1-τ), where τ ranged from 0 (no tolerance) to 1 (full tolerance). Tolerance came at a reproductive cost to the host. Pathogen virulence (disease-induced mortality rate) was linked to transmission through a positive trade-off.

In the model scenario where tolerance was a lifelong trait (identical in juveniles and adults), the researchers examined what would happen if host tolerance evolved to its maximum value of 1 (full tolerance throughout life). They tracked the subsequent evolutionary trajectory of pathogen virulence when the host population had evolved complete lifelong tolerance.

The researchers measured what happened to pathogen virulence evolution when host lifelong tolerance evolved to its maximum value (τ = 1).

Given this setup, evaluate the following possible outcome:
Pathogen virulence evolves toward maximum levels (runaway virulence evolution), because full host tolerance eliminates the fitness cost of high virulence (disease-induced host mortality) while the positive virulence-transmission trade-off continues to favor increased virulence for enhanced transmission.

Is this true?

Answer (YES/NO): YES